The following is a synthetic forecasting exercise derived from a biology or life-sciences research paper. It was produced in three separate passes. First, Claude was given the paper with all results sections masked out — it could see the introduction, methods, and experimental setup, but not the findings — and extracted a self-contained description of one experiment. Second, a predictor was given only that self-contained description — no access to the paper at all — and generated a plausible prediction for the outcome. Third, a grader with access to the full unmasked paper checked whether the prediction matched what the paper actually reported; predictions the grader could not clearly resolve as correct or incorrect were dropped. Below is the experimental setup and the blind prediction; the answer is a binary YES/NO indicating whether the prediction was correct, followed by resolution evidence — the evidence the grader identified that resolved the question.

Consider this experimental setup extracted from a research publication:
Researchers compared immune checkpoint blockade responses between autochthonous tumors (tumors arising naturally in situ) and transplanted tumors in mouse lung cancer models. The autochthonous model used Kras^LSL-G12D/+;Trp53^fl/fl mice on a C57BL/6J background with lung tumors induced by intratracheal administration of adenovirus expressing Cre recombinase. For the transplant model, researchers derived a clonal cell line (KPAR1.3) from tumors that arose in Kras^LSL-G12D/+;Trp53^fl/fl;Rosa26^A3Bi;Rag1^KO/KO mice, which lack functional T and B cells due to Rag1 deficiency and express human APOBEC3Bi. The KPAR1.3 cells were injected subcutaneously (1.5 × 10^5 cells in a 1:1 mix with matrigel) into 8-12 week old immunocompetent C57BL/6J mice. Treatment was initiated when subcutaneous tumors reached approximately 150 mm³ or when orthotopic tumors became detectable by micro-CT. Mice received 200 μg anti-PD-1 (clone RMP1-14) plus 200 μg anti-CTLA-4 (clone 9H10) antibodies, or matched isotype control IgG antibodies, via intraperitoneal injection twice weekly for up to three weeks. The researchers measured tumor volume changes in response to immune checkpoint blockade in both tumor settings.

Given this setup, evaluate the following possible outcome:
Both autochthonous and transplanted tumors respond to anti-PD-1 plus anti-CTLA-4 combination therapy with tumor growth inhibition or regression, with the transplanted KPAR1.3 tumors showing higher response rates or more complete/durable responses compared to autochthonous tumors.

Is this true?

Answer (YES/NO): NO